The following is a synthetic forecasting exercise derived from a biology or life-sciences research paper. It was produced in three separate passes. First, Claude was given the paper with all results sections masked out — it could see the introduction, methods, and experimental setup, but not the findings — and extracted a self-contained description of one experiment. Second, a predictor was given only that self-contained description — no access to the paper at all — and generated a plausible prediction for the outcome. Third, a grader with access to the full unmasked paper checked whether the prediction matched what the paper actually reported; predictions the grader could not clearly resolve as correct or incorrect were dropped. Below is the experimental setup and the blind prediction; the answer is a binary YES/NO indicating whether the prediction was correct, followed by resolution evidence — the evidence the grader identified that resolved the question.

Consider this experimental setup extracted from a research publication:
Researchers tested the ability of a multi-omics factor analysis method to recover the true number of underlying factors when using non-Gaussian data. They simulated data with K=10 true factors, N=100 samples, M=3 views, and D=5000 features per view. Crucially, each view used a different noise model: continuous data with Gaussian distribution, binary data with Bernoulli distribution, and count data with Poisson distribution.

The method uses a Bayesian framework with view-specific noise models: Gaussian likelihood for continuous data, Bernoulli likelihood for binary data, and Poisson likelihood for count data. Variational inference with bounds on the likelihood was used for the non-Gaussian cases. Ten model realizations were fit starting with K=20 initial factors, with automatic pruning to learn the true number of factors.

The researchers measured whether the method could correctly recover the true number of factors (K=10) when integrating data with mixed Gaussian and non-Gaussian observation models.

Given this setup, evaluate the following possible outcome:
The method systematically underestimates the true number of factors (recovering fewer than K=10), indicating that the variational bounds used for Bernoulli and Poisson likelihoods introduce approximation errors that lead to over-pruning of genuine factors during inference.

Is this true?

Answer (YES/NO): NO